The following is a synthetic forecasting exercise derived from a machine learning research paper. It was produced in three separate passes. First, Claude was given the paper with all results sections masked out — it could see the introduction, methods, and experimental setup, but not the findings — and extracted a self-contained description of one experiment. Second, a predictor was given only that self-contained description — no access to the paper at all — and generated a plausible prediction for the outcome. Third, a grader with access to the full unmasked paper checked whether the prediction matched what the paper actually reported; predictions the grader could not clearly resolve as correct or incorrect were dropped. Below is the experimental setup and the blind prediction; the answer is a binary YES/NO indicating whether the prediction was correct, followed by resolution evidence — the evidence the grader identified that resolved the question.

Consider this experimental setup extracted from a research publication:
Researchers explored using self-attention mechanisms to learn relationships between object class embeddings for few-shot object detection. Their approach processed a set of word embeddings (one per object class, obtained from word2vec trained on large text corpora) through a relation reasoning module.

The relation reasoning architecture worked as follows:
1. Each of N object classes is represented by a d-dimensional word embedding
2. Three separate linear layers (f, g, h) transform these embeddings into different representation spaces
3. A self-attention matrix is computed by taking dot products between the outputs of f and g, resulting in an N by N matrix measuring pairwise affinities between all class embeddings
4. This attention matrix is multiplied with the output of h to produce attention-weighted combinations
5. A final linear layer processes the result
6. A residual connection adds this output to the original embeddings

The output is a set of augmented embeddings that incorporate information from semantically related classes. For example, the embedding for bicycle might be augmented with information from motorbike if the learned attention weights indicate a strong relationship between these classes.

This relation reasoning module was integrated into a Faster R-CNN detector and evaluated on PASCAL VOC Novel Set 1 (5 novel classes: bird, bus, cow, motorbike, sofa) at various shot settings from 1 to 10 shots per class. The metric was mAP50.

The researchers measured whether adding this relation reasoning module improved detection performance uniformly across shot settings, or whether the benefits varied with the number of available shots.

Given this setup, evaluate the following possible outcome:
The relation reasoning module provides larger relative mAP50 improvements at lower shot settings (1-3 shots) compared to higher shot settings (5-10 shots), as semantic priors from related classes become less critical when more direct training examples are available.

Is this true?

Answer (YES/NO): NO